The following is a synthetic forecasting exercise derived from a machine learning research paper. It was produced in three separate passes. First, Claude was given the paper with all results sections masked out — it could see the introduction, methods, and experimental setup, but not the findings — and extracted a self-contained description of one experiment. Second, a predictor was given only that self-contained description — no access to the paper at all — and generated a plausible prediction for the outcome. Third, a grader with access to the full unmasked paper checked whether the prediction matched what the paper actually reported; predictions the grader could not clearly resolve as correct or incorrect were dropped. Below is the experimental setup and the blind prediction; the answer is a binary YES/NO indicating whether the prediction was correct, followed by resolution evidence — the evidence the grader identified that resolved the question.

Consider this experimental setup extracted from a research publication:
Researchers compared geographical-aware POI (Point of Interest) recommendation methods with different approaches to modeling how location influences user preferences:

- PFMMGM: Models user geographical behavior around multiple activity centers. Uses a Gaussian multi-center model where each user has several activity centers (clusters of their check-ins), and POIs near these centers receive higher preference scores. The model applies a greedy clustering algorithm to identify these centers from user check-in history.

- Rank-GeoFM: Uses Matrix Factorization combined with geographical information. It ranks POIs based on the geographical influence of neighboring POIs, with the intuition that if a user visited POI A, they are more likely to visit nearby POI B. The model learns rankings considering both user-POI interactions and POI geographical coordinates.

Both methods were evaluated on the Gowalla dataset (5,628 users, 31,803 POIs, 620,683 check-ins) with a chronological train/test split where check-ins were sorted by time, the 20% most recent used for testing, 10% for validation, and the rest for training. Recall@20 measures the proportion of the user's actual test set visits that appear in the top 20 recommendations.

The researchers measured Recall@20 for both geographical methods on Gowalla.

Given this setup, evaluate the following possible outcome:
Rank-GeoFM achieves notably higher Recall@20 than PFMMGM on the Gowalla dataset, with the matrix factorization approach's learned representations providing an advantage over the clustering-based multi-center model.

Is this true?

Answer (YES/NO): YES